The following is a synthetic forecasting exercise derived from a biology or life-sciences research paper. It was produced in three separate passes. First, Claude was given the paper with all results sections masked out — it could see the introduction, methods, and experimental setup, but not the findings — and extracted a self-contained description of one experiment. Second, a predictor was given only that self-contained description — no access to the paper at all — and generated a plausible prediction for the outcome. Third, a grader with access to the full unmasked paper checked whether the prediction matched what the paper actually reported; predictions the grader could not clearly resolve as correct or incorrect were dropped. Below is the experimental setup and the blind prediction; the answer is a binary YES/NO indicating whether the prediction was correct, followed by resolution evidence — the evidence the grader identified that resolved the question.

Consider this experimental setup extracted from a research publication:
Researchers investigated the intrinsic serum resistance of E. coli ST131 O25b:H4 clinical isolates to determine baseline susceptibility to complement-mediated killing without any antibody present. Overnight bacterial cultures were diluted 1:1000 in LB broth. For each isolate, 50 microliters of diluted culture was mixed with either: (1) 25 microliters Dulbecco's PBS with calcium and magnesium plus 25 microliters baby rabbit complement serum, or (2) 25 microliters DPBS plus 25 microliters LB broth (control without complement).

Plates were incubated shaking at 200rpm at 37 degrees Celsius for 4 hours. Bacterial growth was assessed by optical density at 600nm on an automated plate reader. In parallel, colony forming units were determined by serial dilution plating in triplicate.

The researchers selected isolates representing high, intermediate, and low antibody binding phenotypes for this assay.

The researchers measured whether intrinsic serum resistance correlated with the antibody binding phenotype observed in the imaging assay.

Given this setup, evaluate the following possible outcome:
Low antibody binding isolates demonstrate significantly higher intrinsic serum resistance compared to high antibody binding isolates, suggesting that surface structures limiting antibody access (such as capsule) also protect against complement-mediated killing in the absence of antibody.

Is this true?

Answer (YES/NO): NO